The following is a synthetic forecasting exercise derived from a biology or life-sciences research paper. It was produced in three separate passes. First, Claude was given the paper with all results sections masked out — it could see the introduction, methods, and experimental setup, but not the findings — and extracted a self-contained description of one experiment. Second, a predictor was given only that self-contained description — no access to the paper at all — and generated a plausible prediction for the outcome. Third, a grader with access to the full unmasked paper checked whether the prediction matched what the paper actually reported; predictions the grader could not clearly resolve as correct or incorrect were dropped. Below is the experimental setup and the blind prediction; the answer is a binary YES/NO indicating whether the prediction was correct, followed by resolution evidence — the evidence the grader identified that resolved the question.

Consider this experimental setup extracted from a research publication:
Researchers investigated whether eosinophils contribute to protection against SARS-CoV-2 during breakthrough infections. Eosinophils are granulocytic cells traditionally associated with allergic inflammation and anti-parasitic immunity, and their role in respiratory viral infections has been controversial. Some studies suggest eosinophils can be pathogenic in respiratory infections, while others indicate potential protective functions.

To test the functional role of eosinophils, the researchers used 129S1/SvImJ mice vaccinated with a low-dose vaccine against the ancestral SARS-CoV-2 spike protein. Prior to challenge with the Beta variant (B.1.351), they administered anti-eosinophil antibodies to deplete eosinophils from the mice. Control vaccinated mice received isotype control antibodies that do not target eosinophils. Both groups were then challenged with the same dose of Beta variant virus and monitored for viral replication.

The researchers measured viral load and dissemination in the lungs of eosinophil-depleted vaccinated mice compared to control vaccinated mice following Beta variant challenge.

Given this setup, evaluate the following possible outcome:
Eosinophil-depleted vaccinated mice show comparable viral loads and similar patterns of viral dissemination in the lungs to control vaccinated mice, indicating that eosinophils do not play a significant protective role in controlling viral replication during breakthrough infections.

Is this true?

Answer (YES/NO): NO